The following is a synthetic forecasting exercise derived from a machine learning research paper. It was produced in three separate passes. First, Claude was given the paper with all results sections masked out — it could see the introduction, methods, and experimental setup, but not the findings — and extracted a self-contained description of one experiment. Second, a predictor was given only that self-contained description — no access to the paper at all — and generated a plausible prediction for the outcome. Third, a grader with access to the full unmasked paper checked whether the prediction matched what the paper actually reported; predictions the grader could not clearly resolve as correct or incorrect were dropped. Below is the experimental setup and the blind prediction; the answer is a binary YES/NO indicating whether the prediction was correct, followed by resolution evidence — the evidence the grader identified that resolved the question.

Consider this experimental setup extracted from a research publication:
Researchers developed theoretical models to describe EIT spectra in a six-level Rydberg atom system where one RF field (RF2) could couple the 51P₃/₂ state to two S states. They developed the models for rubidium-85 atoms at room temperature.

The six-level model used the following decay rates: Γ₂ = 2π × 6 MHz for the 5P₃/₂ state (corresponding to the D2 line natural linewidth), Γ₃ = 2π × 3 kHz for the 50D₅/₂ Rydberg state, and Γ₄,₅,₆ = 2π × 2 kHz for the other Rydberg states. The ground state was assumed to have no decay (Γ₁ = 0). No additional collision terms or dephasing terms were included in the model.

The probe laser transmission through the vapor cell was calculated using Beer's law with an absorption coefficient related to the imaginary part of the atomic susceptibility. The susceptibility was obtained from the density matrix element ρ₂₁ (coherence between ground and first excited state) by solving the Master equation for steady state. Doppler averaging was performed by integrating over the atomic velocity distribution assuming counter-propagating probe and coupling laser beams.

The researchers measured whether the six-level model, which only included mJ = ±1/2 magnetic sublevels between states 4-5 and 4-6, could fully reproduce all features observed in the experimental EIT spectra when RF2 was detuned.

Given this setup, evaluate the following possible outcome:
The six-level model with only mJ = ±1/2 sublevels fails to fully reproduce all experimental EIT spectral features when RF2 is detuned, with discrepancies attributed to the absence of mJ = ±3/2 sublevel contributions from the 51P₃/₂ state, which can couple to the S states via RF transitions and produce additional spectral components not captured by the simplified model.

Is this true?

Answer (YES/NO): NO